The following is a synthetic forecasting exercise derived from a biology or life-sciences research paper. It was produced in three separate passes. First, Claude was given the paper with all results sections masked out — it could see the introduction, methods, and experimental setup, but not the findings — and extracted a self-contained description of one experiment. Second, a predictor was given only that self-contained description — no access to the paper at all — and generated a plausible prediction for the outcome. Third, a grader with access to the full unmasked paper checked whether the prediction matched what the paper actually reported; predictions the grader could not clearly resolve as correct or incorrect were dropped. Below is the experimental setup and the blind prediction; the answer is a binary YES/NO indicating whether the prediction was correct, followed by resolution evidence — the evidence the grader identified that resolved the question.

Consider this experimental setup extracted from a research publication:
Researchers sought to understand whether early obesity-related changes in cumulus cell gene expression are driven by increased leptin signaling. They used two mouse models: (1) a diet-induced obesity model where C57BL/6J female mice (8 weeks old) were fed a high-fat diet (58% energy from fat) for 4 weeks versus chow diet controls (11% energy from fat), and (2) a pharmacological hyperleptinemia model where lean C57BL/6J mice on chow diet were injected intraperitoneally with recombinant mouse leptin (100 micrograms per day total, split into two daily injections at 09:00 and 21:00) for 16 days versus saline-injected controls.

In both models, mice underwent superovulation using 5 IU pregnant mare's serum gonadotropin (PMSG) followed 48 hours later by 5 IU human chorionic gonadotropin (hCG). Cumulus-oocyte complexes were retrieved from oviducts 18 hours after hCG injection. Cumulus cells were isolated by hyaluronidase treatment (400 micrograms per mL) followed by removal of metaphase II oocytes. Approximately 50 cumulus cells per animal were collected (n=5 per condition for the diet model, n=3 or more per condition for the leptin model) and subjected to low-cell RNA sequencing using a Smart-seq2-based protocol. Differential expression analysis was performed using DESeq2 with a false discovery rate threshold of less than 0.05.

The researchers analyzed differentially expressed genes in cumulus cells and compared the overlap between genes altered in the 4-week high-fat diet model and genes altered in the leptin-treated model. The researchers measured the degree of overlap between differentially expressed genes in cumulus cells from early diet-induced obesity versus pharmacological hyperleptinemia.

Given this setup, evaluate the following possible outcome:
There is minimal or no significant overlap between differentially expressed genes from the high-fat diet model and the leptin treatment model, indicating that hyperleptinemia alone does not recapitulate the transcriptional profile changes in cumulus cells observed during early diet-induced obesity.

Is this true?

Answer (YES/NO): NO